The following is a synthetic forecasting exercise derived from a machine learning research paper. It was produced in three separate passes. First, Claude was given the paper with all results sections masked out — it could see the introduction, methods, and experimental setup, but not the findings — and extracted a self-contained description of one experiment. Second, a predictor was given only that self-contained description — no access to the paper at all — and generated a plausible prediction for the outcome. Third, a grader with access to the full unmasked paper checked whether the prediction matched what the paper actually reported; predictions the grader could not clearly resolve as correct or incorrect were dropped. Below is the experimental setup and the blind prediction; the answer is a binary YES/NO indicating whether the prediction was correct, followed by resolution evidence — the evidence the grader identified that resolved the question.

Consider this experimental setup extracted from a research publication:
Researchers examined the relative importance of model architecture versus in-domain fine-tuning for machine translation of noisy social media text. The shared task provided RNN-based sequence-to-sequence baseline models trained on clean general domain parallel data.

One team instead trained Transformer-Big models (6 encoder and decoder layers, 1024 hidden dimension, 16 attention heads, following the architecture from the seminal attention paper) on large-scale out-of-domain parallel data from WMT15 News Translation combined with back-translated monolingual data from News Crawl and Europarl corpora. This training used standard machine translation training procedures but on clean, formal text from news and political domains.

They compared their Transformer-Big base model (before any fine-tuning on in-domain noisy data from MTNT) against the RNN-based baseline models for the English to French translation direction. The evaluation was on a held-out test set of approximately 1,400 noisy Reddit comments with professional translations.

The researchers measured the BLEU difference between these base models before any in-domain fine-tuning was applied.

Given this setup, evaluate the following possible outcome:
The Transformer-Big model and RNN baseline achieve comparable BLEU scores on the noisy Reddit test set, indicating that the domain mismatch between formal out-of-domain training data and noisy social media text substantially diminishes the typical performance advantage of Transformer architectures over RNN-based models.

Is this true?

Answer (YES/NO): NO